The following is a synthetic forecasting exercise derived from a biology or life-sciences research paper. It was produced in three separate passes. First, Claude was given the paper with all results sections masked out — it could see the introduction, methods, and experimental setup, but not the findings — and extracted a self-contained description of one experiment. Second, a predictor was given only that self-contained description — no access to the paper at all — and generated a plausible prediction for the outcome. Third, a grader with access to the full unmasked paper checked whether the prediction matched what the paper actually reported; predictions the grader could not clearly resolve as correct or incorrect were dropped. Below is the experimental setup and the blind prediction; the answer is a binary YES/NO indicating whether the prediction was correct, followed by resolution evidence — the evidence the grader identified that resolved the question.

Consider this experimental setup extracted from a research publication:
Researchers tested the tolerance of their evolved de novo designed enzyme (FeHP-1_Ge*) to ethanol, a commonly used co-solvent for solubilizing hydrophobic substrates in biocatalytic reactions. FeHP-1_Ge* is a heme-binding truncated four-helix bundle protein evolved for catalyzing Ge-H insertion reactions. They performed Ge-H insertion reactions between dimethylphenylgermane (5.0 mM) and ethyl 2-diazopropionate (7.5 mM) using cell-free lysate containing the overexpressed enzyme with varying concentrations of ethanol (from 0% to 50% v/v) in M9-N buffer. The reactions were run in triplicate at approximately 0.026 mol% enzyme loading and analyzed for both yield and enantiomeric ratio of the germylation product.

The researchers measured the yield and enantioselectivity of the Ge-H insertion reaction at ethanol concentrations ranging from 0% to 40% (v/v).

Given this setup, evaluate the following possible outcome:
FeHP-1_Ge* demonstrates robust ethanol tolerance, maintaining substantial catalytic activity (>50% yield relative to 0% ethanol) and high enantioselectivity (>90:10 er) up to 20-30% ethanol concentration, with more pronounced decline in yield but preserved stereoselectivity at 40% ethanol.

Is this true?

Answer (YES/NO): NO